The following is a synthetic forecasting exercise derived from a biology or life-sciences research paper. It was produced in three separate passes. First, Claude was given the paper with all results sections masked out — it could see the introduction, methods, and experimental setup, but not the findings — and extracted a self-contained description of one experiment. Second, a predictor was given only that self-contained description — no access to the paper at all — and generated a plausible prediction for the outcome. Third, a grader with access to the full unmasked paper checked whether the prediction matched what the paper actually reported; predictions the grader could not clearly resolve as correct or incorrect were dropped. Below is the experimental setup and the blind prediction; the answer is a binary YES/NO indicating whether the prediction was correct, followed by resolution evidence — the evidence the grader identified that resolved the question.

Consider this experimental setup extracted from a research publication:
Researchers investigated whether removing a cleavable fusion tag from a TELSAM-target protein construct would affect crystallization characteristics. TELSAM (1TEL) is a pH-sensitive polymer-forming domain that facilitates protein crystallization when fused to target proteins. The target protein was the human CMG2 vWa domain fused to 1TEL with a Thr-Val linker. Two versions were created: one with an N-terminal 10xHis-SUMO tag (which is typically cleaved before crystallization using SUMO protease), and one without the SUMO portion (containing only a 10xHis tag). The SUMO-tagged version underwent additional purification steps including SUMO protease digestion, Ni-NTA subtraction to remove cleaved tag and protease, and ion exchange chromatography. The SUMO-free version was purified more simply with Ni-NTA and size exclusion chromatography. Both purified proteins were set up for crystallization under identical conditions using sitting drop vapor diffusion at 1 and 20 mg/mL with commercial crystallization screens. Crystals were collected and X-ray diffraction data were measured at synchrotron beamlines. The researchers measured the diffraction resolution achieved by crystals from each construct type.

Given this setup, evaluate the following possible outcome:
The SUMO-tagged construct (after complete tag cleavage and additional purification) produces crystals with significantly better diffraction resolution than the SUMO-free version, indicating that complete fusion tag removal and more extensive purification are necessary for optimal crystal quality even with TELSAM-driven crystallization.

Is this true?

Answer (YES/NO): NO